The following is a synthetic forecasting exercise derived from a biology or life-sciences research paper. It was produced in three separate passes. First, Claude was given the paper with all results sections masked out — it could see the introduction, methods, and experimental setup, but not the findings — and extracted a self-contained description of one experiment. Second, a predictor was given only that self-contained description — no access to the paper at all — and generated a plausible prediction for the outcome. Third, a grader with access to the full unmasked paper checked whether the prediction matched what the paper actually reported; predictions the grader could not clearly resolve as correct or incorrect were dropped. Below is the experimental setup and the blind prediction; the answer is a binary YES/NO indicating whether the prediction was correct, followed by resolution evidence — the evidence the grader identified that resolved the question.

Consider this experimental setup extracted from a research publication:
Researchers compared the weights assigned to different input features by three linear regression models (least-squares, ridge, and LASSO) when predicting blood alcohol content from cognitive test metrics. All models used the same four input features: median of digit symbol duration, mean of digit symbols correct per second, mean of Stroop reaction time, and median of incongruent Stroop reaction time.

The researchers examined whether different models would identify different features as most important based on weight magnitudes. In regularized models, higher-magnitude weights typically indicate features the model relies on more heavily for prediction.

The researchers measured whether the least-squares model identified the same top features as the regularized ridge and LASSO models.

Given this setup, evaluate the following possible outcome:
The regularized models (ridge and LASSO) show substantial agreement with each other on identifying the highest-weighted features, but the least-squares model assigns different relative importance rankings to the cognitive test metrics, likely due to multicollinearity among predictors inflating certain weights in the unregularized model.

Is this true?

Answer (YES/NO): YES